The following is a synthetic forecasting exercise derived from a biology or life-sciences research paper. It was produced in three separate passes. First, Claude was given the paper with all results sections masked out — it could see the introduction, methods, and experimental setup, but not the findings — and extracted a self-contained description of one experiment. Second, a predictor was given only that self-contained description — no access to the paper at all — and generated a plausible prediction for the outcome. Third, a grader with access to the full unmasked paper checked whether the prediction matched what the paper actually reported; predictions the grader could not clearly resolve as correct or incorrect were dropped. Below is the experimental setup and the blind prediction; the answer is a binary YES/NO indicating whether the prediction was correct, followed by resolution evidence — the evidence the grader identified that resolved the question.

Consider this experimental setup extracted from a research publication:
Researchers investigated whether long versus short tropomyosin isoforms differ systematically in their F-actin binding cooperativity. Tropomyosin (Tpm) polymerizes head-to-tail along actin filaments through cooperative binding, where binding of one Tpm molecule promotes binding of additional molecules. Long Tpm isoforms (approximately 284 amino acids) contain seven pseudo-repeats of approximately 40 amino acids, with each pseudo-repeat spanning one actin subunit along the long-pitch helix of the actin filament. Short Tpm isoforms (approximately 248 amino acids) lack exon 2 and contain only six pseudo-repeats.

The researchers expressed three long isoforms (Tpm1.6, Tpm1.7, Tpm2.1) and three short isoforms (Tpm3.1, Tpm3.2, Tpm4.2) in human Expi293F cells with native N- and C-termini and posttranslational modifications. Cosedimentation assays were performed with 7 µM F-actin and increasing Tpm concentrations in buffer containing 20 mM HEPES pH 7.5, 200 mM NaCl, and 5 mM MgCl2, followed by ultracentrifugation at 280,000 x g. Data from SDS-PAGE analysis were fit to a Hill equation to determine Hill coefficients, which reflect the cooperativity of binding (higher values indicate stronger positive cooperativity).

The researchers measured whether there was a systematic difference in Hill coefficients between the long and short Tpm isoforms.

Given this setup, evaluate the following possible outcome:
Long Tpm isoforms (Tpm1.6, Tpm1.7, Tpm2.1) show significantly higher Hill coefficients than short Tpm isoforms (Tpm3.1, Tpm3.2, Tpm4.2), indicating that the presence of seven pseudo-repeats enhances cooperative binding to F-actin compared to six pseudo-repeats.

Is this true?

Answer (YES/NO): NO